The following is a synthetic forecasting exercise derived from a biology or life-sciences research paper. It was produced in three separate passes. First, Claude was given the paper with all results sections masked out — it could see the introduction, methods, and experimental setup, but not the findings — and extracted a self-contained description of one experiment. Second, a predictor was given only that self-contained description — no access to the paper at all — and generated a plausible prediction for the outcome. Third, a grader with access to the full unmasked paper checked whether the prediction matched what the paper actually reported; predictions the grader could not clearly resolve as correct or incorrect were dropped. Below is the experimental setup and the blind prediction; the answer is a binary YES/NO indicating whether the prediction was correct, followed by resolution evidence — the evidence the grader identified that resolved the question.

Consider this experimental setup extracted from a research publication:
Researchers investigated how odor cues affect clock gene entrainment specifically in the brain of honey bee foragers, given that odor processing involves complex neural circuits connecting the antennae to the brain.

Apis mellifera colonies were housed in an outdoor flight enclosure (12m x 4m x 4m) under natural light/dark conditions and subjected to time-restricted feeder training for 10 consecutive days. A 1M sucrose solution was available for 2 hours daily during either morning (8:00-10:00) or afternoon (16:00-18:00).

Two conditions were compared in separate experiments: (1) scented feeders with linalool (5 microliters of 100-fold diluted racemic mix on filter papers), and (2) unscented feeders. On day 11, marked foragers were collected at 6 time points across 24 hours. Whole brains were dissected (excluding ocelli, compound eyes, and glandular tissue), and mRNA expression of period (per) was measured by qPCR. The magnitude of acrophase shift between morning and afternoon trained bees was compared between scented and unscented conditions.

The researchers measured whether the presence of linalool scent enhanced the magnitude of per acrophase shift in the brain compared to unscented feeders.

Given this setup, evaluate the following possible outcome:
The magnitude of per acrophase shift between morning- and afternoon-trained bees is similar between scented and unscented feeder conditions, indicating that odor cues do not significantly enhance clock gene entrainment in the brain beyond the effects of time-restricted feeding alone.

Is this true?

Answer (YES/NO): NO